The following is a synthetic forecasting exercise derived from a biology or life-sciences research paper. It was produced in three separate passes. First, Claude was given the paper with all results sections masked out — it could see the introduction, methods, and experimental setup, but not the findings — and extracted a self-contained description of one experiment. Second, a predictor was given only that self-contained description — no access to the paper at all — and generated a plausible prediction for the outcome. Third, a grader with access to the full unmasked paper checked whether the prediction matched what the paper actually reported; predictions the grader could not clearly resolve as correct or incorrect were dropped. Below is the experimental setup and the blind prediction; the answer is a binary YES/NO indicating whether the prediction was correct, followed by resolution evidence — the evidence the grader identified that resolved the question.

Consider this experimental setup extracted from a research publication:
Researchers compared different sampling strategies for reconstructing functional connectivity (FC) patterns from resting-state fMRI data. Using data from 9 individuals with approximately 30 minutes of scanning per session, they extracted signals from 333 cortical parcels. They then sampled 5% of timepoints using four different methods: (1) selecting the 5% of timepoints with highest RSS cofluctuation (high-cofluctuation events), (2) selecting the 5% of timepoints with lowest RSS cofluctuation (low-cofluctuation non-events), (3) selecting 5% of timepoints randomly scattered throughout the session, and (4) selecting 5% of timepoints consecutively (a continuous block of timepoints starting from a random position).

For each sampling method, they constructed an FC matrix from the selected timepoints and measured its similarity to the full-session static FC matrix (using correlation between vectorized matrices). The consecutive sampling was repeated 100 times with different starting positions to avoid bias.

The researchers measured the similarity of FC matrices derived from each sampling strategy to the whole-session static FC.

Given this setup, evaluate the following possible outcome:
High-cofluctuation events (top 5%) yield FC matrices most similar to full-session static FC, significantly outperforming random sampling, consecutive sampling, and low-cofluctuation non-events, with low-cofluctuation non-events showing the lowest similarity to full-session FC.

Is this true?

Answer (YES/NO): NO